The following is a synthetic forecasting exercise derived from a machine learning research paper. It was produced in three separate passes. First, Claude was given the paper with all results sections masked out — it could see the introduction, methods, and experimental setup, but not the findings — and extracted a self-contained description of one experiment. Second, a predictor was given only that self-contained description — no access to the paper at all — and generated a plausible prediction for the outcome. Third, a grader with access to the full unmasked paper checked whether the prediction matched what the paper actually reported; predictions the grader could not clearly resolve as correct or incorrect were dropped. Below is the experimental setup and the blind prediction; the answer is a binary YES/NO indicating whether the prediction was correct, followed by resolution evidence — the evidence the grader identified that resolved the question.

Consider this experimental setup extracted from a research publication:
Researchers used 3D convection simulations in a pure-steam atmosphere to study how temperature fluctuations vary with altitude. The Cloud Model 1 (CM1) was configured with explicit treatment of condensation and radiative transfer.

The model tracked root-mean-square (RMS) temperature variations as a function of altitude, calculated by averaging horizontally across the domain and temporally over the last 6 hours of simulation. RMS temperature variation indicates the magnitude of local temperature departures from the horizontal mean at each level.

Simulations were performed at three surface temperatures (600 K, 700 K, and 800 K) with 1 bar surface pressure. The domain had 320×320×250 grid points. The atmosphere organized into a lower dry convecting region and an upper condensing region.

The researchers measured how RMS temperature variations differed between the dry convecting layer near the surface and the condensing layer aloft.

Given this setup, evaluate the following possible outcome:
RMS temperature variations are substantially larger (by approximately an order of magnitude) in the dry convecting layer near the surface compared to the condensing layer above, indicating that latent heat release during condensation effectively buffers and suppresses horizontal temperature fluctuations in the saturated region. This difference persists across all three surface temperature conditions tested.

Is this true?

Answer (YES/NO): NO